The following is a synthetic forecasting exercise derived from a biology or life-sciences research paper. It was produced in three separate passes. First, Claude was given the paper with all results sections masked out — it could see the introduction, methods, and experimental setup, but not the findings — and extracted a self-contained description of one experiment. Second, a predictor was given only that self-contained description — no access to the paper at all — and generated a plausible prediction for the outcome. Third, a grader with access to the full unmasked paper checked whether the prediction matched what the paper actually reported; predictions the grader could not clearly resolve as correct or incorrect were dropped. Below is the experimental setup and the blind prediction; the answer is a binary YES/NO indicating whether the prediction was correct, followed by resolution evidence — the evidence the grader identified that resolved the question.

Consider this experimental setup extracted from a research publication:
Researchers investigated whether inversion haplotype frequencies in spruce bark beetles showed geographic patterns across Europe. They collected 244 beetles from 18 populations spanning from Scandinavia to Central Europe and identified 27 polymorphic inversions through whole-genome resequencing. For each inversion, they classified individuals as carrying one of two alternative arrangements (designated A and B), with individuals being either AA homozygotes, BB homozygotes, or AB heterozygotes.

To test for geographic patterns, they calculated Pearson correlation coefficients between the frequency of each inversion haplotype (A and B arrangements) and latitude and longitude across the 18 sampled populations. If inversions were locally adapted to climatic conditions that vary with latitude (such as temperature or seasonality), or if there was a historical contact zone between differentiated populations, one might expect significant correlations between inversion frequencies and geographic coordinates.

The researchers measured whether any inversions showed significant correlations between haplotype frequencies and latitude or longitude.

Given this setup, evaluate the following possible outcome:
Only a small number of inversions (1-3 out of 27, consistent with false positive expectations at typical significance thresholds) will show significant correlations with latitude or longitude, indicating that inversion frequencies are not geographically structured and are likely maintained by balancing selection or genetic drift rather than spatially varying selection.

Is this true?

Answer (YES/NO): NO